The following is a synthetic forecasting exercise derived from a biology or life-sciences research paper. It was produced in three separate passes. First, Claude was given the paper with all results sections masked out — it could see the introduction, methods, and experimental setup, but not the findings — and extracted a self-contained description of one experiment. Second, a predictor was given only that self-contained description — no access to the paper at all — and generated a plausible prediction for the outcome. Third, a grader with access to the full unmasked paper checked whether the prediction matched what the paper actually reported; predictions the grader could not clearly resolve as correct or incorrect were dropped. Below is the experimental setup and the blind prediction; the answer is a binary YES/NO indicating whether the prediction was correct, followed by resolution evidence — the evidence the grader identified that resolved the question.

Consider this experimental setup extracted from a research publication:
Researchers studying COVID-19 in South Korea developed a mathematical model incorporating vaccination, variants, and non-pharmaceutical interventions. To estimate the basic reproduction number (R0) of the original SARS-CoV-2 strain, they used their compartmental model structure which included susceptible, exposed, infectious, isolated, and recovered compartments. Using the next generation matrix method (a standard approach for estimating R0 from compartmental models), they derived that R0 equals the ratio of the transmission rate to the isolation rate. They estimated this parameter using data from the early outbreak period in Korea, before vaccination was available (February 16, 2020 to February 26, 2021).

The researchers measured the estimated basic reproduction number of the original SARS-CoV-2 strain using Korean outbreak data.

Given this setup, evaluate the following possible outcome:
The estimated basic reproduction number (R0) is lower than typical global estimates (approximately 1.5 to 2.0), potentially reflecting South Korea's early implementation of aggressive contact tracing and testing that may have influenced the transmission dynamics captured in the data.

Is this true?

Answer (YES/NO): NO